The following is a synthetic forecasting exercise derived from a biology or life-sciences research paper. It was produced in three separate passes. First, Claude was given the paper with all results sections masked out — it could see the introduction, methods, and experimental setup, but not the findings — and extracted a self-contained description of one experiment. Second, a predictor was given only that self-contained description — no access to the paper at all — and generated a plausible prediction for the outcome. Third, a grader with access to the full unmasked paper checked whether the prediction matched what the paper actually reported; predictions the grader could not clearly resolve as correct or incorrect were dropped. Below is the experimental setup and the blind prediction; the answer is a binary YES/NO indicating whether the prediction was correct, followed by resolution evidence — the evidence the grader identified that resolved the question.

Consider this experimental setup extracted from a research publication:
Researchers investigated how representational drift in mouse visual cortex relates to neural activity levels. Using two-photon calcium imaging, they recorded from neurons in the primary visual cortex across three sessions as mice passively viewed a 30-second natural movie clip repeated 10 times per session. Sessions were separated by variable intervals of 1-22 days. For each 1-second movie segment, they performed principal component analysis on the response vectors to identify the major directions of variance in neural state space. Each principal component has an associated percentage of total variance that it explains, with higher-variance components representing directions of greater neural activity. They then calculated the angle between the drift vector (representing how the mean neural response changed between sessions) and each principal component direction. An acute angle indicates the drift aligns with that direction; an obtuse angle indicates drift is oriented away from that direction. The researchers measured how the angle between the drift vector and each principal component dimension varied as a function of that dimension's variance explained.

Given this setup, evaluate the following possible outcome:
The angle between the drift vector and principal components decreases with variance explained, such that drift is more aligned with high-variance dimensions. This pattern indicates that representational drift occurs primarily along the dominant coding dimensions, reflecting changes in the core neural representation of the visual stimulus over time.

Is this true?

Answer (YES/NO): NO